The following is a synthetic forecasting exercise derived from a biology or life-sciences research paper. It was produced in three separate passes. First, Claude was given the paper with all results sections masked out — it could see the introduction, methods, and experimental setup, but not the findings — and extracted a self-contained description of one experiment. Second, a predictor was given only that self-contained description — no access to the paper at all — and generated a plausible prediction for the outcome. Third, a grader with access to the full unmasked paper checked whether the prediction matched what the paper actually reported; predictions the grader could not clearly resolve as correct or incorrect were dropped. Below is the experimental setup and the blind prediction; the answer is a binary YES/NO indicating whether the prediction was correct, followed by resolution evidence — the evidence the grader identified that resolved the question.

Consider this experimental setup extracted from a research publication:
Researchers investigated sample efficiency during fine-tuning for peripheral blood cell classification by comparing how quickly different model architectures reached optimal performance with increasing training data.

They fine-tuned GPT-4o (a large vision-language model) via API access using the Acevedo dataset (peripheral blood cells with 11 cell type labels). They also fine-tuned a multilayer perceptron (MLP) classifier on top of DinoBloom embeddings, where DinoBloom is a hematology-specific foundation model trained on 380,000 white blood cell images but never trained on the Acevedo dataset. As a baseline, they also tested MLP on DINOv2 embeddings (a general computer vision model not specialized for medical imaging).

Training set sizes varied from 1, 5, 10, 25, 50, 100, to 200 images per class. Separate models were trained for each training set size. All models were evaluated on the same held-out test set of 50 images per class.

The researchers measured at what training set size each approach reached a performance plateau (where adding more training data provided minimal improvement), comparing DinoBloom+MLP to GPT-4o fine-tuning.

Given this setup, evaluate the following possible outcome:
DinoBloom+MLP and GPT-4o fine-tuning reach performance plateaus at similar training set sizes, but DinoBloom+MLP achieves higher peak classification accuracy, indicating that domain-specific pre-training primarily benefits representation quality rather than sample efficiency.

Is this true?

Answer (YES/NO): NO